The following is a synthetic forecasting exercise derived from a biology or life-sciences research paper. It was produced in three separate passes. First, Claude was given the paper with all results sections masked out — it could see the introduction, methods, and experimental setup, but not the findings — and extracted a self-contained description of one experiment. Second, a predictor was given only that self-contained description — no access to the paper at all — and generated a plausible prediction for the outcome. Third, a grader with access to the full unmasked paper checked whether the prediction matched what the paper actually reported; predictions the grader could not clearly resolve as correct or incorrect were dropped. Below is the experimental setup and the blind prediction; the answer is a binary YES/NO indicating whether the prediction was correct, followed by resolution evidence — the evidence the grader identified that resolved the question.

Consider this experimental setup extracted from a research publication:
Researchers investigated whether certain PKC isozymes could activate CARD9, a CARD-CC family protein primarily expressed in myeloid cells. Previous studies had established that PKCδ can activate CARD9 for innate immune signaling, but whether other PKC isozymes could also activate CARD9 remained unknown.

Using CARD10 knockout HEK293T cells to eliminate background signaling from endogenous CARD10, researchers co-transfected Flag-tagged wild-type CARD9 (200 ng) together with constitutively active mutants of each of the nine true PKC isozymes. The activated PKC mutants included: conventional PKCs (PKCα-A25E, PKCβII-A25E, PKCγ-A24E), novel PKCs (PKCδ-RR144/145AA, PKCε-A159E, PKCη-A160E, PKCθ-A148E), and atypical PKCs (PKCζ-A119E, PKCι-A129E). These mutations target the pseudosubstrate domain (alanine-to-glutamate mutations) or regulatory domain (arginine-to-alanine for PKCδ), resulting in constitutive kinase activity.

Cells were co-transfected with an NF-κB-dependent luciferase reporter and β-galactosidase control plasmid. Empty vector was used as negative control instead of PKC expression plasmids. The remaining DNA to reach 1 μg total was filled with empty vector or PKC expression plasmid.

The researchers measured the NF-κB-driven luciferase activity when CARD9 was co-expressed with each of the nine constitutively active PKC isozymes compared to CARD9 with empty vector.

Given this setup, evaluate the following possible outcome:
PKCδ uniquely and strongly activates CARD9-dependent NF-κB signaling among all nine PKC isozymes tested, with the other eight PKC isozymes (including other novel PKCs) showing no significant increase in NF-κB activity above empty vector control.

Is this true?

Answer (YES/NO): NO